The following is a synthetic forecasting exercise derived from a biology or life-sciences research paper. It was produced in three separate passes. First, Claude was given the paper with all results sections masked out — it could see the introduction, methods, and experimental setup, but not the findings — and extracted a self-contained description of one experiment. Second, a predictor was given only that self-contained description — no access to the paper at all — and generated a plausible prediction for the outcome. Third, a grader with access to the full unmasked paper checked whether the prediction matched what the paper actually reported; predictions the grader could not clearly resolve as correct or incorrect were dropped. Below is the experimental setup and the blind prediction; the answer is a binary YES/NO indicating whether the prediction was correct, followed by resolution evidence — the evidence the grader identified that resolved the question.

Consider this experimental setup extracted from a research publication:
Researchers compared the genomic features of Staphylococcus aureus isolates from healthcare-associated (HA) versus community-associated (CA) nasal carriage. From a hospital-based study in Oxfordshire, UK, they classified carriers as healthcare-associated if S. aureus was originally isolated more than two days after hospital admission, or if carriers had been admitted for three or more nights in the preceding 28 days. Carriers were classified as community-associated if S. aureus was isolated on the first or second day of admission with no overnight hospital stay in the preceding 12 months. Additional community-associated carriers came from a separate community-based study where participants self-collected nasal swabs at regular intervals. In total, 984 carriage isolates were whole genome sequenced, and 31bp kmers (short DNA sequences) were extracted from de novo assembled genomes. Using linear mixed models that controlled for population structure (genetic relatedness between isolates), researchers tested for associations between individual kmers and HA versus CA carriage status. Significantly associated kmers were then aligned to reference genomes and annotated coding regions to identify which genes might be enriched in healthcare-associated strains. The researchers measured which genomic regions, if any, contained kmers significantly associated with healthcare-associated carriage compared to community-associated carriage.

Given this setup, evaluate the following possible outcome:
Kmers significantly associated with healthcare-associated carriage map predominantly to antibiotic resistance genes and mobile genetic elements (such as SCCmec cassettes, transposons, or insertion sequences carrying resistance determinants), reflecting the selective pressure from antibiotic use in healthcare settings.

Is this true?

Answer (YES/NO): NO